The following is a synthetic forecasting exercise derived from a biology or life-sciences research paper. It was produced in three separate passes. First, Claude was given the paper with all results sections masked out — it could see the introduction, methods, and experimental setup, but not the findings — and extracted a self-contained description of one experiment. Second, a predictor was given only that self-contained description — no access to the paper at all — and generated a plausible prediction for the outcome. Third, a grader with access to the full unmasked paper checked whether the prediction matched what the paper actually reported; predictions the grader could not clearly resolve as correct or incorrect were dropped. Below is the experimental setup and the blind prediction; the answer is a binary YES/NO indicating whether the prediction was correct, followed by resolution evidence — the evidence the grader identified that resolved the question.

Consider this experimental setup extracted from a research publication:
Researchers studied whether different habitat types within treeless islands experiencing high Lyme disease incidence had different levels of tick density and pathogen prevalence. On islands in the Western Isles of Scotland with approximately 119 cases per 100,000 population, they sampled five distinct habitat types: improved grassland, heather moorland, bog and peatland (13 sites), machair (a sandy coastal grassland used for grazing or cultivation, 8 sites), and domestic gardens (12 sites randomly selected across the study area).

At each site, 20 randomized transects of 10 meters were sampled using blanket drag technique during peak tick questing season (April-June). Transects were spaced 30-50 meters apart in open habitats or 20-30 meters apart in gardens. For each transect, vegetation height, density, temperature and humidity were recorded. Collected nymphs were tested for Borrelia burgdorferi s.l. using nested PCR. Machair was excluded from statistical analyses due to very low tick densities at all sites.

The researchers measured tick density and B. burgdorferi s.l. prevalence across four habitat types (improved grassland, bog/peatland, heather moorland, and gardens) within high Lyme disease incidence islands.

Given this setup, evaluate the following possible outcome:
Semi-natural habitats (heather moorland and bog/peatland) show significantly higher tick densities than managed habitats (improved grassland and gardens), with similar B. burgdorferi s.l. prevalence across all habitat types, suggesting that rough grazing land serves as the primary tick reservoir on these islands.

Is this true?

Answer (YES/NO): NO